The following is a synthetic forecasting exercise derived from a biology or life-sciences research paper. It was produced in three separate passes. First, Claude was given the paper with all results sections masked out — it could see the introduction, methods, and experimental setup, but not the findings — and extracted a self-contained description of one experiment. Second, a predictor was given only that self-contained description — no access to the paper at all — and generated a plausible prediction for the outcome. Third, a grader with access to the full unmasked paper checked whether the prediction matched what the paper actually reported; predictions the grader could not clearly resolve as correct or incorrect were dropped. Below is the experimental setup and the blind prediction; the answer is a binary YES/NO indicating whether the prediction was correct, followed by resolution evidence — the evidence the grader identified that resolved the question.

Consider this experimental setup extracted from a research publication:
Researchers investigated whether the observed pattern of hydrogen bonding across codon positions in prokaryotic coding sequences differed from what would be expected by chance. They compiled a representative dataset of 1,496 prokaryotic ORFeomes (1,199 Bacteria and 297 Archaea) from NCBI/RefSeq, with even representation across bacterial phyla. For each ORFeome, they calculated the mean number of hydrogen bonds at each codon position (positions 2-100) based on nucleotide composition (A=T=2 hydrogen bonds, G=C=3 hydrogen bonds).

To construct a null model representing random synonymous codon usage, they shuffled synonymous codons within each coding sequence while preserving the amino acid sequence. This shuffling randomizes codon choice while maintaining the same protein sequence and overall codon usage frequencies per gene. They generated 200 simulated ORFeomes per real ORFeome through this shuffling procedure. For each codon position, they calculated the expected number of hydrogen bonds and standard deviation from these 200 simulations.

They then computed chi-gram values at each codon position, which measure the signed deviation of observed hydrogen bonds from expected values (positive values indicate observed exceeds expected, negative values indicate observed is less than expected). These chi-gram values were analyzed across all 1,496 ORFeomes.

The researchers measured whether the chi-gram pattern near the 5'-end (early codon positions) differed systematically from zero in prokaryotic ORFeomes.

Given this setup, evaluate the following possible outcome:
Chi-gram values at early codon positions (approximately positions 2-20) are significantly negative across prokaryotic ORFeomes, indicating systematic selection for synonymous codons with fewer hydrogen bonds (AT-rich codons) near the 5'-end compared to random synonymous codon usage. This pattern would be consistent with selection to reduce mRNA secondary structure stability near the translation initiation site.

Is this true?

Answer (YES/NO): YES